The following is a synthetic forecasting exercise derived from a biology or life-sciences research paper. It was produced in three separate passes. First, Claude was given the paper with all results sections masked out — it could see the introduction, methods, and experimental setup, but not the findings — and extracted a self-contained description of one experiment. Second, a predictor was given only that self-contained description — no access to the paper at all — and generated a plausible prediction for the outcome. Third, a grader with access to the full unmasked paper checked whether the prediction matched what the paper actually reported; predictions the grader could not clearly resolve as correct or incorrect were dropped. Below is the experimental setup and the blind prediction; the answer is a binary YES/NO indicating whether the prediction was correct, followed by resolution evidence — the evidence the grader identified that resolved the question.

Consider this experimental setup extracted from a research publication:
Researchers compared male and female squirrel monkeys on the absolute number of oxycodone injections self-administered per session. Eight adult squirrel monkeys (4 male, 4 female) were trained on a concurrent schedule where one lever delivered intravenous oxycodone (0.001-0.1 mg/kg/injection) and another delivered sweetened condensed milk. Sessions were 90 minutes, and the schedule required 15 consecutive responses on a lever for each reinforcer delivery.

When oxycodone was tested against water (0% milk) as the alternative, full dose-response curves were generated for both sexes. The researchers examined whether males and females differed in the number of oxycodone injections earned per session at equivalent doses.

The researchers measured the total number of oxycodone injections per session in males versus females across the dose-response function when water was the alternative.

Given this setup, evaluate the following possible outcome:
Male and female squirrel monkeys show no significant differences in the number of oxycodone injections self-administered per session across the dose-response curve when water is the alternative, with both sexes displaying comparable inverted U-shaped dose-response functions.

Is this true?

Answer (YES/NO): YES